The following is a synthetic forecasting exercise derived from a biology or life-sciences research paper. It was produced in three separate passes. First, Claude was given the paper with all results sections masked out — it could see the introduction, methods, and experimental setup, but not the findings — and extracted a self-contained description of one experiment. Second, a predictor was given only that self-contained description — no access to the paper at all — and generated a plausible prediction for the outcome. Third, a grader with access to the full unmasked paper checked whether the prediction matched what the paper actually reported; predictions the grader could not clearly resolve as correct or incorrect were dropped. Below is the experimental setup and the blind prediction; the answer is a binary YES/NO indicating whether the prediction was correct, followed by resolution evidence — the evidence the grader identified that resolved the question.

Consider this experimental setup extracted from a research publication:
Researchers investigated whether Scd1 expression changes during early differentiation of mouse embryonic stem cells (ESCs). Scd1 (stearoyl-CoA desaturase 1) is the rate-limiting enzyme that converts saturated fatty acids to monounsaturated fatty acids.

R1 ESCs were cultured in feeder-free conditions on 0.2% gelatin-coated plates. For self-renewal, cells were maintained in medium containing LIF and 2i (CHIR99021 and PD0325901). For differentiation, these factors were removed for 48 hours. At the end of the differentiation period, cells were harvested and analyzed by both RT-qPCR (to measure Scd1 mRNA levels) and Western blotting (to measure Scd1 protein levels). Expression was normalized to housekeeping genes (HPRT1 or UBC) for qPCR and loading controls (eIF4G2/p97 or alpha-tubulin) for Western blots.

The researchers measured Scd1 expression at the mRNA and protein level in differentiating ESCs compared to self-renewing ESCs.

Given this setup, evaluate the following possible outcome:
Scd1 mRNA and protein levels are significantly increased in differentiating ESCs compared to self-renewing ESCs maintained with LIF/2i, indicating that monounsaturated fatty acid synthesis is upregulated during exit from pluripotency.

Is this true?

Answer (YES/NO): NO